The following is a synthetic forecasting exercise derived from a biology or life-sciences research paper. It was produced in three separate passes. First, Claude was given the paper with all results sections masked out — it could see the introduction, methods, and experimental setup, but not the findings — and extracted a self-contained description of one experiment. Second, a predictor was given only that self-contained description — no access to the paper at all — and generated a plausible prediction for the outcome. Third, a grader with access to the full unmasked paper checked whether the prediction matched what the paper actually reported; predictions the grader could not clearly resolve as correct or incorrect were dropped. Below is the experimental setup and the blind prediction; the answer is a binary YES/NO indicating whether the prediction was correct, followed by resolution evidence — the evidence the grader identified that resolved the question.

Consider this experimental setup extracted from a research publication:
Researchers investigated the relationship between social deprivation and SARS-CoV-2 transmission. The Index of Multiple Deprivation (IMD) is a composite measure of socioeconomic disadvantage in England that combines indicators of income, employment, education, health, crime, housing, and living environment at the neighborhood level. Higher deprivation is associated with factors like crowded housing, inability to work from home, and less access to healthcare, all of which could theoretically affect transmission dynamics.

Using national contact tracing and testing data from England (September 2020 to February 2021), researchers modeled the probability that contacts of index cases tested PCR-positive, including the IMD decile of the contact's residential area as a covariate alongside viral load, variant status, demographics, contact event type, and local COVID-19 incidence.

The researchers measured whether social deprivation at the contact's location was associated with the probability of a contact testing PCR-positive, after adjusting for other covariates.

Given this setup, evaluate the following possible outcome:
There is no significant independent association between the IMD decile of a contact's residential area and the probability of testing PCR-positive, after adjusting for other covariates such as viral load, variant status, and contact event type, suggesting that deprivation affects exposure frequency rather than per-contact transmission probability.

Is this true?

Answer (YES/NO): NO